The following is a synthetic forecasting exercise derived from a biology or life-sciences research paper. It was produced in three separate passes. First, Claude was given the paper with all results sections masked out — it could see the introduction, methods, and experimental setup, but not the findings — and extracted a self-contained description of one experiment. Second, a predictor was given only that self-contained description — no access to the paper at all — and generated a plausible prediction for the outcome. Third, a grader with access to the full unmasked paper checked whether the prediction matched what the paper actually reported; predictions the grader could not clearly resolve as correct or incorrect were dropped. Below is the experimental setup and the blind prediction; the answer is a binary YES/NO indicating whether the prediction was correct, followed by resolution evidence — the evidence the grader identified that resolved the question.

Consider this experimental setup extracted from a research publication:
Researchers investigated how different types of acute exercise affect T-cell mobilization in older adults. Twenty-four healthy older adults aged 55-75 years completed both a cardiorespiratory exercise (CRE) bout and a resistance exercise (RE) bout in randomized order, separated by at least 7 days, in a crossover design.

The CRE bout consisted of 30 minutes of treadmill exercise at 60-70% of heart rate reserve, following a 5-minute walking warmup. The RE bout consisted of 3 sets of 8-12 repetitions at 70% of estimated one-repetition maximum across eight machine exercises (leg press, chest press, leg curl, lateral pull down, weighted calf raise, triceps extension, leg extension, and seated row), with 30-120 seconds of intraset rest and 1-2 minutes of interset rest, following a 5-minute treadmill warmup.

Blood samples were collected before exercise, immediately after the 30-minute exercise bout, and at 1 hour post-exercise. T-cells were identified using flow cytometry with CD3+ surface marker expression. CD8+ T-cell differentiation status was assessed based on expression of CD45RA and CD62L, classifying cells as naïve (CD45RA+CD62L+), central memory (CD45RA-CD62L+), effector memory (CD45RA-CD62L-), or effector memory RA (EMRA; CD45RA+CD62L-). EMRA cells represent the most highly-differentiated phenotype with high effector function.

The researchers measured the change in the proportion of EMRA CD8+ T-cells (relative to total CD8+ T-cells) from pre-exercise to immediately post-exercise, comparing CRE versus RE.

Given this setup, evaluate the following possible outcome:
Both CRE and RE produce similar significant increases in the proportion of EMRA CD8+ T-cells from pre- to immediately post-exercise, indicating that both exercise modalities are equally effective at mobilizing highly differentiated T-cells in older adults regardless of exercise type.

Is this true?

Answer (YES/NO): YES